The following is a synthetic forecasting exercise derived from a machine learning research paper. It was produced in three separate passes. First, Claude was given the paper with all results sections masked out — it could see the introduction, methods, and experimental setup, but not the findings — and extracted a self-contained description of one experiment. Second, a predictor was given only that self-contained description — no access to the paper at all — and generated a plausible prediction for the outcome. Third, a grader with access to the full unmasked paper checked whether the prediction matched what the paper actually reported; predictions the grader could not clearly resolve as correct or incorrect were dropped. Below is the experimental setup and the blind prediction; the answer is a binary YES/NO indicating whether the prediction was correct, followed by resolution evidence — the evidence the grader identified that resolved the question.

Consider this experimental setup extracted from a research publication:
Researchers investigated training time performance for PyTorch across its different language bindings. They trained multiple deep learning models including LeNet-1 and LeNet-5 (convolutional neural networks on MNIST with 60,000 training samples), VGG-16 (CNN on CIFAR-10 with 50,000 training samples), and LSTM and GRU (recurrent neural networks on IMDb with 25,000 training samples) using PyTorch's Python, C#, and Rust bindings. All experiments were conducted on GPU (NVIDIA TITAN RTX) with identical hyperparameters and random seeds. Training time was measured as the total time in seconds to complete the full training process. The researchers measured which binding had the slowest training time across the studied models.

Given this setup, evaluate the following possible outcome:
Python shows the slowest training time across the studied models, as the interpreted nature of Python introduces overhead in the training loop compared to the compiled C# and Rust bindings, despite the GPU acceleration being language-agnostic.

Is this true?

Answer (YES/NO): YES